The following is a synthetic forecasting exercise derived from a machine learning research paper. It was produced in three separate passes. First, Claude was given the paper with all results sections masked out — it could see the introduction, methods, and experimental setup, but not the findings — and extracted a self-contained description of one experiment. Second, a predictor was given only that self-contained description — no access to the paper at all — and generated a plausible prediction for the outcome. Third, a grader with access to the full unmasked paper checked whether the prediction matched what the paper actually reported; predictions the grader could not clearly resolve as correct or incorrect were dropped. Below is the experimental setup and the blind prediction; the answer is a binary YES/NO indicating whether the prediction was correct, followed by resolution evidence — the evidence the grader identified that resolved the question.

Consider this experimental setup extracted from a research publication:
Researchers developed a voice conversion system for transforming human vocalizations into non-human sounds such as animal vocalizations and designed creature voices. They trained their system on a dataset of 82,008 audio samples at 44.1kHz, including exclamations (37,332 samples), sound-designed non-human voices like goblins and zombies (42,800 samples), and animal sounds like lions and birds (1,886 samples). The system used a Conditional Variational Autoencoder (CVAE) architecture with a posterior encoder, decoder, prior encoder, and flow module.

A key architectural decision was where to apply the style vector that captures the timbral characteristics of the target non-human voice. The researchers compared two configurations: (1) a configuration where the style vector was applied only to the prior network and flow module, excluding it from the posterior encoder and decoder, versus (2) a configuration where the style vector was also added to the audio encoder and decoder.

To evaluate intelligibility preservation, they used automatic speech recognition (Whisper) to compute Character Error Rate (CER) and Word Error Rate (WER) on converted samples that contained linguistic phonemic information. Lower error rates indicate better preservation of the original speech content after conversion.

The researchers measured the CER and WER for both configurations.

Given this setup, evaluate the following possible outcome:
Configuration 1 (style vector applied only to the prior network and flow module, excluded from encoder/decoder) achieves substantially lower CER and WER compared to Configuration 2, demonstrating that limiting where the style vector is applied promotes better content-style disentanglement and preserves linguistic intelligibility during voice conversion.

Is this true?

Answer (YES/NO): NO